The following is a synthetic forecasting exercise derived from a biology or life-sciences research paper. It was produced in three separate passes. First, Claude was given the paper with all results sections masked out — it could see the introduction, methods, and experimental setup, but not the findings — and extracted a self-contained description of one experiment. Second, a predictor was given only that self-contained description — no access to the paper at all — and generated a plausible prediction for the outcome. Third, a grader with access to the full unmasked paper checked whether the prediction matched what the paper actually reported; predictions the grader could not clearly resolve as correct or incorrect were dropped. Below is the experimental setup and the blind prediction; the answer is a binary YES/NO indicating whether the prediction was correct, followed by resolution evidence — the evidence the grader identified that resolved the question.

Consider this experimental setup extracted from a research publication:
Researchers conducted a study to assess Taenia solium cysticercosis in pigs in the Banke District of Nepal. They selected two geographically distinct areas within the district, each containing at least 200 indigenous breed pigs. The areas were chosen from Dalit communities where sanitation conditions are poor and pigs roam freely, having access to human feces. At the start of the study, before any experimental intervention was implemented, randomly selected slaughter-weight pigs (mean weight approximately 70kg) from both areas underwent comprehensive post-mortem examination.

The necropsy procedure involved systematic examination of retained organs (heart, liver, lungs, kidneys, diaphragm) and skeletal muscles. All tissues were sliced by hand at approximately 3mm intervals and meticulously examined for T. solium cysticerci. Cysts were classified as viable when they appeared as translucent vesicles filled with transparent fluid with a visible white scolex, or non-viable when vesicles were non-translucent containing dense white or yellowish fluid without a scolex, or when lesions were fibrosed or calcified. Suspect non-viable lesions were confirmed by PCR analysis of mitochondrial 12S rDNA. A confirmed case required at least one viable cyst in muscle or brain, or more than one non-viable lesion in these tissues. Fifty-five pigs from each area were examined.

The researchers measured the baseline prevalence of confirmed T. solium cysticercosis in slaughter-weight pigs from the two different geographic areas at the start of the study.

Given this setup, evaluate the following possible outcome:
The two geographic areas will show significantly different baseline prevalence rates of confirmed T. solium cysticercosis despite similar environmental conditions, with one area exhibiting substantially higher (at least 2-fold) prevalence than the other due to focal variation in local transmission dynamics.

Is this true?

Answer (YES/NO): NO